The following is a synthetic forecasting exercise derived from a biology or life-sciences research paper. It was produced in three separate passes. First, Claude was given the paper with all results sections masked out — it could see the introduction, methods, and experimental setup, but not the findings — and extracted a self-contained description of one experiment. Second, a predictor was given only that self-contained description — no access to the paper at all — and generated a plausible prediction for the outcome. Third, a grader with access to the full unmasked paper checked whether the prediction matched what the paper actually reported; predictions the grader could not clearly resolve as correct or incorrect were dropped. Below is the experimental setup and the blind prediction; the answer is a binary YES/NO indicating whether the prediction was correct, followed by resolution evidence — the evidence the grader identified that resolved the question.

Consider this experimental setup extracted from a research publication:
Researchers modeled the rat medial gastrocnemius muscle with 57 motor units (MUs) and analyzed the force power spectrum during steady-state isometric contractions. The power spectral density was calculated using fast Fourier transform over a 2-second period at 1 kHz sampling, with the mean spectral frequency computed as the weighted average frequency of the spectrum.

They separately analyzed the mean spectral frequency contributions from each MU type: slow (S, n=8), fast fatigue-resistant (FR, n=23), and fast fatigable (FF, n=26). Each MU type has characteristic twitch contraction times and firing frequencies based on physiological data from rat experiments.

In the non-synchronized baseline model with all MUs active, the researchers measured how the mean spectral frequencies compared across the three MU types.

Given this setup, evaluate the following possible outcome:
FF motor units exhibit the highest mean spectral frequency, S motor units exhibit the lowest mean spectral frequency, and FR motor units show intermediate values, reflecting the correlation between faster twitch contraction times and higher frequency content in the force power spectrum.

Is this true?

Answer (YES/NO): YES